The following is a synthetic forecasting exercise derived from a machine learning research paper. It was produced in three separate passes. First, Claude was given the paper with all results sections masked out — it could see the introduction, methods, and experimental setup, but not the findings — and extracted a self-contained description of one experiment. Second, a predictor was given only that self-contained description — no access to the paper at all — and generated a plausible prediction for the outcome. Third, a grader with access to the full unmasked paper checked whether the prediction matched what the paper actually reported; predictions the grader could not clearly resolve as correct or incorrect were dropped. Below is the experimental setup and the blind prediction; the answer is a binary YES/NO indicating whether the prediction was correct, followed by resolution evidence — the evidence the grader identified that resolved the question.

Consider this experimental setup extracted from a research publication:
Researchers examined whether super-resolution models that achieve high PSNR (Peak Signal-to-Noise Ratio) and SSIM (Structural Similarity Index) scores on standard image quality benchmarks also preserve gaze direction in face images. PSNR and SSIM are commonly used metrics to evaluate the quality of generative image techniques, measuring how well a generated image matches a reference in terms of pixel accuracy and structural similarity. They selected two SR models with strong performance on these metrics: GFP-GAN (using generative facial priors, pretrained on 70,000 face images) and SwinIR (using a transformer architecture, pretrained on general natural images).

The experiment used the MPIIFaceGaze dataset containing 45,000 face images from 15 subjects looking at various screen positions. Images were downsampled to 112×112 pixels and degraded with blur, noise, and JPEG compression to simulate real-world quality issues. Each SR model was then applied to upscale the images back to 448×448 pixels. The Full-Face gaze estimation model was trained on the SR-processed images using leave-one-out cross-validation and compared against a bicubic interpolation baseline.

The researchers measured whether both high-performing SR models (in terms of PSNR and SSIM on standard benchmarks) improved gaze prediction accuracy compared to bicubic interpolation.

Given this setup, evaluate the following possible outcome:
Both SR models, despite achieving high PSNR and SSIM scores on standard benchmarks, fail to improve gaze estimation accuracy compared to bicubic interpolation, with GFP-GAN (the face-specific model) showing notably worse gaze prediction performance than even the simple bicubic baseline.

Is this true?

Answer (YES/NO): NO